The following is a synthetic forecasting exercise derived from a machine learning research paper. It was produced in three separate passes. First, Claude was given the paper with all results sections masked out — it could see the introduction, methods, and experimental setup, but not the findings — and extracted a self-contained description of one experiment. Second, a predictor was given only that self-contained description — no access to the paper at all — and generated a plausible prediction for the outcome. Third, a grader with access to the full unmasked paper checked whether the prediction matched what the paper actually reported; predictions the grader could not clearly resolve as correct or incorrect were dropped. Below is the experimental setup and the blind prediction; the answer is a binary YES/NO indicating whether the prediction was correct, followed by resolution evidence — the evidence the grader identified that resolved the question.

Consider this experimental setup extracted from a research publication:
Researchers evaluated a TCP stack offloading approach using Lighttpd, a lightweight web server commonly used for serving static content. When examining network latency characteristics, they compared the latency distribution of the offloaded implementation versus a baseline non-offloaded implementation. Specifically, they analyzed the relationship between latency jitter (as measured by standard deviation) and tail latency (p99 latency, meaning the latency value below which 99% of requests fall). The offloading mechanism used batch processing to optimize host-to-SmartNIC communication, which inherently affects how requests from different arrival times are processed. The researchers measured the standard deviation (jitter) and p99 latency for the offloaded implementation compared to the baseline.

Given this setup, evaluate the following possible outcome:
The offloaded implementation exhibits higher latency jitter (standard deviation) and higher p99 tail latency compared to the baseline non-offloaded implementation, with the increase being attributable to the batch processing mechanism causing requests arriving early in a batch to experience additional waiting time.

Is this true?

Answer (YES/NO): NO